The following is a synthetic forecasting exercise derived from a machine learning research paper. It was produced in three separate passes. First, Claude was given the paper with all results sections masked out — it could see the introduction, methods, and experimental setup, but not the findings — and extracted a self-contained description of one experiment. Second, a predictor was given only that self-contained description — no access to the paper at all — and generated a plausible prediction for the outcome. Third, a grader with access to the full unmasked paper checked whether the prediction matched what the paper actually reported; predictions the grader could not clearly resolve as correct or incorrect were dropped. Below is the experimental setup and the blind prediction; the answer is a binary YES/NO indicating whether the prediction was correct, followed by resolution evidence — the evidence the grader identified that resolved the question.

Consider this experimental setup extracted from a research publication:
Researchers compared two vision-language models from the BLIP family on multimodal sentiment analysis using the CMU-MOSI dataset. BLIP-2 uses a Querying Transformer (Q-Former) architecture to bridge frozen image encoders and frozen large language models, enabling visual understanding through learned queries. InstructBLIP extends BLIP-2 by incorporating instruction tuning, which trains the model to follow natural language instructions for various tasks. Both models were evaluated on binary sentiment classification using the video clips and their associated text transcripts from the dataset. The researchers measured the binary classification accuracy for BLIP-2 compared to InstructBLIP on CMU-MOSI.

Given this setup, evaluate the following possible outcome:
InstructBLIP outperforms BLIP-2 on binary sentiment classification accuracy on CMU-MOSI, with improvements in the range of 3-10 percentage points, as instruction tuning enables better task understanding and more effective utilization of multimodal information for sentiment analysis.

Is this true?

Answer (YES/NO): NO